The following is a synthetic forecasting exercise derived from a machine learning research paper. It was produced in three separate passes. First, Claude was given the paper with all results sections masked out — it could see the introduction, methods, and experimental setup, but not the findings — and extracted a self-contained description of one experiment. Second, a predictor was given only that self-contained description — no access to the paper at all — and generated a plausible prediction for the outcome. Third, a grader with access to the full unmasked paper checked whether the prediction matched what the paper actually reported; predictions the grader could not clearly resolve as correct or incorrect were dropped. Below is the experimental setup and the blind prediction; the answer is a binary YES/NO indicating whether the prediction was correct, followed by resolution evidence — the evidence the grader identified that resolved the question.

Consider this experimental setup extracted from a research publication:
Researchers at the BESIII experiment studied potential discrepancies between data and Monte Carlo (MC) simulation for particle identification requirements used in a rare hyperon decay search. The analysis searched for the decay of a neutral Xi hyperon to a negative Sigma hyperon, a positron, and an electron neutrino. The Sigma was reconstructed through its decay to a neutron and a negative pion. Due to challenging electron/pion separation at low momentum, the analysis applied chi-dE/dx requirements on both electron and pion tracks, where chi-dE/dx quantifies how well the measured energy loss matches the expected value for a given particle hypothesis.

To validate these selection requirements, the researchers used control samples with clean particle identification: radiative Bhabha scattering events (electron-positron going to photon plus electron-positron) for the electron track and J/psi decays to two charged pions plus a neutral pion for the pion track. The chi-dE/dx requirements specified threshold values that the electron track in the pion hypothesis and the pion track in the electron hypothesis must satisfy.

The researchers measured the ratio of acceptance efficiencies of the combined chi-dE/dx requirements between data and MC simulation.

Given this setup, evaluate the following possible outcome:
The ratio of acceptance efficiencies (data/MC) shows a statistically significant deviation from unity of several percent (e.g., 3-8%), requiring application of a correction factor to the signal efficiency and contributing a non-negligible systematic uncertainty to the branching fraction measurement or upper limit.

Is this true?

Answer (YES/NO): NO